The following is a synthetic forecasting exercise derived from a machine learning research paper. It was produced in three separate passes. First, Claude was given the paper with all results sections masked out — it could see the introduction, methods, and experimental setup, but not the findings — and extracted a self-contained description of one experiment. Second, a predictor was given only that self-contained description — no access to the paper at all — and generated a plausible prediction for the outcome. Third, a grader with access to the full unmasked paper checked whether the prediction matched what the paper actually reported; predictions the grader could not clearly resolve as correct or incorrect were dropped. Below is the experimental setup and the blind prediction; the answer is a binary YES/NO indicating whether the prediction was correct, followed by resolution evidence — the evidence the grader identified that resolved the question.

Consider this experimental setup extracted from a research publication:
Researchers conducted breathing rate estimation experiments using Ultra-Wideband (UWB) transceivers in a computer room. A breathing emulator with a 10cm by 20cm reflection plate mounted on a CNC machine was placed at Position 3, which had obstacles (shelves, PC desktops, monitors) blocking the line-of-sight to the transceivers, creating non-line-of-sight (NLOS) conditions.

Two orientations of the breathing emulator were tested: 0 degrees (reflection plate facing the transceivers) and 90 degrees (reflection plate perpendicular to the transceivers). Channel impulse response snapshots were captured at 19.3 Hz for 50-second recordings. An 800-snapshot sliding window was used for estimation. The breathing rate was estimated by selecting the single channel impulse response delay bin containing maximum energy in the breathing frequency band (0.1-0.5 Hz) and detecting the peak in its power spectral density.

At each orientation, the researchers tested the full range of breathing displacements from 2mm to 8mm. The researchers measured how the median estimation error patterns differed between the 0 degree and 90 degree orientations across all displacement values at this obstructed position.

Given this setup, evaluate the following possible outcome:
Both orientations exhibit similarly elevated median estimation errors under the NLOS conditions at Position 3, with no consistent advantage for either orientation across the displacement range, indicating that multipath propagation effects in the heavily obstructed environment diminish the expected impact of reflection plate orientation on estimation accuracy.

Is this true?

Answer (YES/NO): NO